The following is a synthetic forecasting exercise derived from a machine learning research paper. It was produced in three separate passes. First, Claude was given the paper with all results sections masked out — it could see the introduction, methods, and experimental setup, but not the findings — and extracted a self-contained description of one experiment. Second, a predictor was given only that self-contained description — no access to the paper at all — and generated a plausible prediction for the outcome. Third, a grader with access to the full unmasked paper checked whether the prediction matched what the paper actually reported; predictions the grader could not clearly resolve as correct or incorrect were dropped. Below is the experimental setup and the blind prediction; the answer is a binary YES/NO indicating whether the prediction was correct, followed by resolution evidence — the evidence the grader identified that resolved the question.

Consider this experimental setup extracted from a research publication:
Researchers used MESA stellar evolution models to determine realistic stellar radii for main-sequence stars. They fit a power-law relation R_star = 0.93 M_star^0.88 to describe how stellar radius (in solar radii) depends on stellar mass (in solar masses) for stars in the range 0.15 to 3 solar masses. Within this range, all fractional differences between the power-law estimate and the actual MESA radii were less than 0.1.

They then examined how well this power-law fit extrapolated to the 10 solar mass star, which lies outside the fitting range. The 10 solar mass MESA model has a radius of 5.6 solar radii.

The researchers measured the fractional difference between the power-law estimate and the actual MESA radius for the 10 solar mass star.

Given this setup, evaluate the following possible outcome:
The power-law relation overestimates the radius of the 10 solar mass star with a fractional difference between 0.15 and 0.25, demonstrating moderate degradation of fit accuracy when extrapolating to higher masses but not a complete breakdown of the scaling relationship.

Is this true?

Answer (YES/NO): NO